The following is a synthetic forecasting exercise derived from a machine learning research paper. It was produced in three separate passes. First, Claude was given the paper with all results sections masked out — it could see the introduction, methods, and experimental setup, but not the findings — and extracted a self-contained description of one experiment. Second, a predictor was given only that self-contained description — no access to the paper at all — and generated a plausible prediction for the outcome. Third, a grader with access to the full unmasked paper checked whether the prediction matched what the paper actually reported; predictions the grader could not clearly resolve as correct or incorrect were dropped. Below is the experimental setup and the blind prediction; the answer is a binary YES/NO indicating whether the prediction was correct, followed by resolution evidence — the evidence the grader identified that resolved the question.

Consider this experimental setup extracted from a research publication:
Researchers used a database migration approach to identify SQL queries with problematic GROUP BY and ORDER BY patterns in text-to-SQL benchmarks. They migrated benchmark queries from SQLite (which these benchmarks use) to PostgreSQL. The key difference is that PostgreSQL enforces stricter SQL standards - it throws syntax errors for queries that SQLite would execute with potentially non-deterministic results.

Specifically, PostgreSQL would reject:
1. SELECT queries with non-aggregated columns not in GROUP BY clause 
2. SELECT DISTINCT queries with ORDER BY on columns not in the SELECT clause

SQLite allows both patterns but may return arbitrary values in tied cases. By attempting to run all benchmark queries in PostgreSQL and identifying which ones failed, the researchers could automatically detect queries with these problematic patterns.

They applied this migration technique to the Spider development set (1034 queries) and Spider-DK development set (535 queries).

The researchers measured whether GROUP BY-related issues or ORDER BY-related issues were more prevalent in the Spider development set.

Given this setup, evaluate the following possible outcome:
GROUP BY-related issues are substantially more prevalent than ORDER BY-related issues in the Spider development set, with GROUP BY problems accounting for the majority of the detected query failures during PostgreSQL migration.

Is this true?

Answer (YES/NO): NO